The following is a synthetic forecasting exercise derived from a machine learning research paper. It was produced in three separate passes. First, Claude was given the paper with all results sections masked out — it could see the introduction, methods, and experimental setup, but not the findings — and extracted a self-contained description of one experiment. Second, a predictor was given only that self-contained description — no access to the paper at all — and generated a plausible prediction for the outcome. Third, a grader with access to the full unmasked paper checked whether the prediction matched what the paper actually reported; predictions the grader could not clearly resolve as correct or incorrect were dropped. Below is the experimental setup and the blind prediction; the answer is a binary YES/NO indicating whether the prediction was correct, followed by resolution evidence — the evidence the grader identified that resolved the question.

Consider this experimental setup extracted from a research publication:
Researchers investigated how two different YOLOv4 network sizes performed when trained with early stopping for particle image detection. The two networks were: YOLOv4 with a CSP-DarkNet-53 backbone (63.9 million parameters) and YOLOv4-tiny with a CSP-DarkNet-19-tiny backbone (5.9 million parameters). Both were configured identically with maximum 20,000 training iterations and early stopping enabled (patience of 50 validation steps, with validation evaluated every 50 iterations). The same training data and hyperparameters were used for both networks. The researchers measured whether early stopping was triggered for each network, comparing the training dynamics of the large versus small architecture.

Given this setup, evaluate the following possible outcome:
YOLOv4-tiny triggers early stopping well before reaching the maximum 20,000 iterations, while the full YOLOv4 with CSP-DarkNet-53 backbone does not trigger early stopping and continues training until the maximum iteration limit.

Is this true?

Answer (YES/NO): YES